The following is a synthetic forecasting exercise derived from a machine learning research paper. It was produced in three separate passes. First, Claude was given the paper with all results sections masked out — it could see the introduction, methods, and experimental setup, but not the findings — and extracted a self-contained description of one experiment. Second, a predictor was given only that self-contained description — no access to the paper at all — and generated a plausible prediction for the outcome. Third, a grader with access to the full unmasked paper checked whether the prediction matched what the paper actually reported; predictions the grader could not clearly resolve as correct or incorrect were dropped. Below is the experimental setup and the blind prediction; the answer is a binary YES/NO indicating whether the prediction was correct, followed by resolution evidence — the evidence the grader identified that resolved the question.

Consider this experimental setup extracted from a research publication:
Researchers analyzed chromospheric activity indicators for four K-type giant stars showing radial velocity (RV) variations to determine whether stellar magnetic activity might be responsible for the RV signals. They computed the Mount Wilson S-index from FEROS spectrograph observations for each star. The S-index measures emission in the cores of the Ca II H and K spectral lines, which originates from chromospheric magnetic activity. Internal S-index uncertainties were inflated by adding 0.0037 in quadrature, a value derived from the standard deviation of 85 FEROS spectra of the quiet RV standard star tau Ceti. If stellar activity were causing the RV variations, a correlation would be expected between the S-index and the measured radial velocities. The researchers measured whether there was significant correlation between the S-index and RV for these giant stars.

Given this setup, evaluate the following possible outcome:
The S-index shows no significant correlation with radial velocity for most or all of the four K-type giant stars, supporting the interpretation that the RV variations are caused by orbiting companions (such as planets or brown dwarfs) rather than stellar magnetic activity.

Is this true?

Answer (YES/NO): YES